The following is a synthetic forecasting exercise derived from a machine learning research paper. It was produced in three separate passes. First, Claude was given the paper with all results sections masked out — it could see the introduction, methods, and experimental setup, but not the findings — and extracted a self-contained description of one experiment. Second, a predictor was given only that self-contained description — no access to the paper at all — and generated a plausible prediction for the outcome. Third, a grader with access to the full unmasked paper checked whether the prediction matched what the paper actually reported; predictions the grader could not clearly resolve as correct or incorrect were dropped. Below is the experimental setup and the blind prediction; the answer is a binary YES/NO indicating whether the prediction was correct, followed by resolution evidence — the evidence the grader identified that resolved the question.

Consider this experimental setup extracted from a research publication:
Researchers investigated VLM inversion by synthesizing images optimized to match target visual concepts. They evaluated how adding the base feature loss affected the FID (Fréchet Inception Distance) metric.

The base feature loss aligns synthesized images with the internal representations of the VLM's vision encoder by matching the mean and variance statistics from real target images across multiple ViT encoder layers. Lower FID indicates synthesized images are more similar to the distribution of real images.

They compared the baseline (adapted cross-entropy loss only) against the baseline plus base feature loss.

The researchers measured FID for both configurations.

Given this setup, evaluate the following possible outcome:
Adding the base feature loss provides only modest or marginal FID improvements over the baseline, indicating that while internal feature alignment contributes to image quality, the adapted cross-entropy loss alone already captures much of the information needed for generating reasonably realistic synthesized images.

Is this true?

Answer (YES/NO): NO